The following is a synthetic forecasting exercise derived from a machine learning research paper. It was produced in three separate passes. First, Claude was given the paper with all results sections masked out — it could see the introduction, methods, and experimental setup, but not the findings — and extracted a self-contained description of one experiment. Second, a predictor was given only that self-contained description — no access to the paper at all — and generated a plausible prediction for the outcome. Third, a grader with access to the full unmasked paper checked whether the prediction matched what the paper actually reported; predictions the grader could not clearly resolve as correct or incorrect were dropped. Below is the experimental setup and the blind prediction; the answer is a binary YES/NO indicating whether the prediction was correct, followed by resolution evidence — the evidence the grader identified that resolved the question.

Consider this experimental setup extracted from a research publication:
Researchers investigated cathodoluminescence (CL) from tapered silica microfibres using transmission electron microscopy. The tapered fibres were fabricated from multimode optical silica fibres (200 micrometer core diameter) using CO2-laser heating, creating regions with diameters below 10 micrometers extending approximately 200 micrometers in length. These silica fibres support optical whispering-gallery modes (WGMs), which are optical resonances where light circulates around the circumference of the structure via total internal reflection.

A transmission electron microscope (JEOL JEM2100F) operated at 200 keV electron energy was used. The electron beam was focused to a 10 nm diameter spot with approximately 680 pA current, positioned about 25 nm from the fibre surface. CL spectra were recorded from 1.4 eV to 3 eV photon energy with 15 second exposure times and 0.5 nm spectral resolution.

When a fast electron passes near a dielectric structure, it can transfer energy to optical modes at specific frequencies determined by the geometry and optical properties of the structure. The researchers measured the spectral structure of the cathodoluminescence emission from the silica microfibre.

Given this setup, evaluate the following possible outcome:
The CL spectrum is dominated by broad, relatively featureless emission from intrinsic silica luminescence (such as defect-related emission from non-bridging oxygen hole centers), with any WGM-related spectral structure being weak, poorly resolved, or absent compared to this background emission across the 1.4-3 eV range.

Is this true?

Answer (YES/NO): NO